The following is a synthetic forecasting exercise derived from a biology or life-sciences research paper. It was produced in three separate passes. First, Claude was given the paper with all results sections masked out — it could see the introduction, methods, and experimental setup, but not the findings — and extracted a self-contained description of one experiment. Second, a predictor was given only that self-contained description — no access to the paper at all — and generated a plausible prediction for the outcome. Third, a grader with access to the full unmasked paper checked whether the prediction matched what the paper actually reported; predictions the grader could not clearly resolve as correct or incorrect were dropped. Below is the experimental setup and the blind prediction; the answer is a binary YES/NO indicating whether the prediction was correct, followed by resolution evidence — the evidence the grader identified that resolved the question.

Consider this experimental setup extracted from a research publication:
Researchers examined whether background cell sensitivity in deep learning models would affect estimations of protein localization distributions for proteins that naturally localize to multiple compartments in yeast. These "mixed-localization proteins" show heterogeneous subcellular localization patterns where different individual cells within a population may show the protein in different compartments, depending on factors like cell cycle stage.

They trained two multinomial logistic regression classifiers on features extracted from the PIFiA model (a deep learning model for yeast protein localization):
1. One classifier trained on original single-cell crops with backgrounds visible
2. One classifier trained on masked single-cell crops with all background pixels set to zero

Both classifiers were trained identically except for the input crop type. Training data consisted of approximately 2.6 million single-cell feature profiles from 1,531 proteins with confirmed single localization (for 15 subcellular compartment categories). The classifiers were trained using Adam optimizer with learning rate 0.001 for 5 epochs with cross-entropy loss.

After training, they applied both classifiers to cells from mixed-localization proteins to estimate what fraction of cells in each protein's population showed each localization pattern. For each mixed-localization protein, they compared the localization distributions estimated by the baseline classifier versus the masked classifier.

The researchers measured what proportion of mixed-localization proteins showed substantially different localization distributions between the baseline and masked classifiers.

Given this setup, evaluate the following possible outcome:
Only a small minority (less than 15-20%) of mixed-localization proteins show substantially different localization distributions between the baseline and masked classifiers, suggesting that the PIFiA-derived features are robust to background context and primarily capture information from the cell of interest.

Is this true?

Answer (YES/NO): NO